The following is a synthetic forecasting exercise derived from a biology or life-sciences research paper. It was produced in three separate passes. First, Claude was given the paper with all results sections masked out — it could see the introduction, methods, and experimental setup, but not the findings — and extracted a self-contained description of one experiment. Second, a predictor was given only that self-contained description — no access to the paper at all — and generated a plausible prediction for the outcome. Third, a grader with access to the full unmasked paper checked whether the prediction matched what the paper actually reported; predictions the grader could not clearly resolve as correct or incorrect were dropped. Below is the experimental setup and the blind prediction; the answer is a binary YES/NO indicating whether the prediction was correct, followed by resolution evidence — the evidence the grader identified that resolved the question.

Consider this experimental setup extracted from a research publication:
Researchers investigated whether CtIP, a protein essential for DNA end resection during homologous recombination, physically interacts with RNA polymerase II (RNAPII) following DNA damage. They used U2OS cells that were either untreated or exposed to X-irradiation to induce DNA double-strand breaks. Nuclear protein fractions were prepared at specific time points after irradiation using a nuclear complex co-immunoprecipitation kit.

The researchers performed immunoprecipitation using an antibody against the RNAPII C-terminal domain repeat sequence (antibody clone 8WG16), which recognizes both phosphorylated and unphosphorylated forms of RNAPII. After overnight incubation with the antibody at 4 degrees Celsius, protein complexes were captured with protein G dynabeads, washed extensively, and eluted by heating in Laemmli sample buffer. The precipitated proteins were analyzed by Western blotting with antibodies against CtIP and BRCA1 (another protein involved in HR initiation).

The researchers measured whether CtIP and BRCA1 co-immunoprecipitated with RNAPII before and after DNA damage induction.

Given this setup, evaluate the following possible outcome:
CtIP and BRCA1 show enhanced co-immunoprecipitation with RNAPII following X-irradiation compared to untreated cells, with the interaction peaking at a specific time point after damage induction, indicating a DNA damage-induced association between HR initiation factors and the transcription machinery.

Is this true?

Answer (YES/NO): NO